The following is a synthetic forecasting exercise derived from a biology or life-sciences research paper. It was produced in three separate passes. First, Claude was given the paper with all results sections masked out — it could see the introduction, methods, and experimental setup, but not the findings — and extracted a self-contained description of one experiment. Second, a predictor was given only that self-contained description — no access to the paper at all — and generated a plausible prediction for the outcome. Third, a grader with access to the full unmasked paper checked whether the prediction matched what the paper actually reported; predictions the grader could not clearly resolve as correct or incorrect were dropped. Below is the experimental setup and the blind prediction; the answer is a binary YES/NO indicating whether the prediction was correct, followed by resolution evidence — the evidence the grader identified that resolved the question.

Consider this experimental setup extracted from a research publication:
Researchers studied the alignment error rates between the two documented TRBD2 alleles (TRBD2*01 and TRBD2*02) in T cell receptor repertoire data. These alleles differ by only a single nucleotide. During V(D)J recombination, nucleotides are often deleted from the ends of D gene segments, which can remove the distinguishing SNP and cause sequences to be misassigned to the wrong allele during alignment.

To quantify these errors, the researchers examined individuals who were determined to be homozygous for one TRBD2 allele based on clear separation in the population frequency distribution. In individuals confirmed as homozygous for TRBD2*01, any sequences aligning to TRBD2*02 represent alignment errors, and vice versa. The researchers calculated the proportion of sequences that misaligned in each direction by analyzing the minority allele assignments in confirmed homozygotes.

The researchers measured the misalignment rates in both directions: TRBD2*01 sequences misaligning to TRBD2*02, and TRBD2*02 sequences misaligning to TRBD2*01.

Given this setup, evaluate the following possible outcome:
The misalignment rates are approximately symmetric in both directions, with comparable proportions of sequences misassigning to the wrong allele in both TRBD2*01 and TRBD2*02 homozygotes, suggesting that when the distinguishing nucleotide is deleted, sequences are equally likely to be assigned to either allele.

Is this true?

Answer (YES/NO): NO